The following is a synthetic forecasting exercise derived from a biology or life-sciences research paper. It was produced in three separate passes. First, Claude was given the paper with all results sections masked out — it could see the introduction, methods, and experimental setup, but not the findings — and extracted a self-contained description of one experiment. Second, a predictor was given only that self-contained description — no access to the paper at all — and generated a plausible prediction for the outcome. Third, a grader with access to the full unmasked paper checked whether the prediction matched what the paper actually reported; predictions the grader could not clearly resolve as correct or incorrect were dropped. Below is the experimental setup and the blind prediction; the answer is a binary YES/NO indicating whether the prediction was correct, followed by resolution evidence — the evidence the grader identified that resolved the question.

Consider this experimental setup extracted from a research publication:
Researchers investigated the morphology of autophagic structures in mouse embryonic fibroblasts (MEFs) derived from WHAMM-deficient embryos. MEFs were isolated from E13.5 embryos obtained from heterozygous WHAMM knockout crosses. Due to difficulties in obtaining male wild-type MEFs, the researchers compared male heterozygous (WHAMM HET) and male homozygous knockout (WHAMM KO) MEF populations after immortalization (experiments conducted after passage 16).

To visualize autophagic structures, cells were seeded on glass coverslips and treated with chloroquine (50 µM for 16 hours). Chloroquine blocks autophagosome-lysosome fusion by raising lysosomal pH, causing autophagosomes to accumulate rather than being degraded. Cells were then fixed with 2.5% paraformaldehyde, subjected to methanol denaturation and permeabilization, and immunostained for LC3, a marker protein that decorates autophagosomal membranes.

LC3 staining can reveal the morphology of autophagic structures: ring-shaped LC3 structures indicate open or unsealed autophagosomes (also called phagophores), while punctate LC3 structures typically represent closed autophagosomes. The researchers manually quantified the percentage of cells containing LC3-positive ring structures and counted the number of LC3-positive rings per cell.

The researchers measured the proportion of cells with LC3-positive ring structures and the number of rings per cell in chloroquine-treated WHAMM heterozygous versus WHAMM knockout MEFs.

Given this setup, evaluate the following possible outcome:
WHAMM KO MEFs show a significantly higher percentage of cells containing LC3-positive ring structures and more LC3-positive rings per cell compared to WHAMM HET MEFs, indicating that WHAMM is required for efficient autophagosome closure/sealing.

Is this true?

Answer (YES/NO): NO